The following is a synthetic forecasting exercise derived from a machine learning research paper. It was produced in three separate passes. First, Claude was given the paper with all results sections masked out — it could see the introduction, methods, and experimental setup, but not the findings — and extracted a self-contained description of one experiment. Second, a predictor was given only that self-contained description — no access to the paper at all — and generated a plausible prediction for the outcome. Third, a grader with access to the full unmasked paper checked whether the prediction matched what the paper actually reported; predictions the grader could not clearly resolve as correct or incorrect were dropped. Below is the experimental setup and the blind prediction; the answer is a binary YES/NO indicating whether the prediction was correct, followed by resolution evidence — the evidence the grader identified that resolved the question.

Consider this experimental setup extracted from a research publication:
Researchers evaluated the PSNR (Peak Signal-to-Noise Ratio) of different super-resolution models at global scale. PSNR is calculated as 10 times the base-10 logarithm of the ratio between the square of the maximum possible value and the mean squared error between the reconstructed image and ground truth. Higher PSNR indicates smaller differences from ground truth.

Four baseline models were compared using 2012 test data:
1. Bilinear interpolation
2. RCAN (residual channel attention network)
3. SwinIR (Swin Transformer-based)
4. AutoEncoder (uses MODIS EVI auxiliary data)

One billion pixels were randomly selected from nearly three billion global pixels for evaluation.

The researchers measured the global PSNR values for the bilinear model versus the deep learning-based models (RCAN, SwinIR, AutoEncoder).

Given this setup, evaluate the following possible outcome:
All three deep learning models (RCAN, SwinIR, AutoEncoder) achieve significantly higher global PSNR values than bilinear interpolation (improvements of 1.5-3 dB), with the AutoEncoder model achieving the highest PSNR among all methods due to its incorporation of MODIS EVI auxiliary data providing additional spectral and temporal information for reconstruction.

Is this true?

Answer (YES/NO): NO